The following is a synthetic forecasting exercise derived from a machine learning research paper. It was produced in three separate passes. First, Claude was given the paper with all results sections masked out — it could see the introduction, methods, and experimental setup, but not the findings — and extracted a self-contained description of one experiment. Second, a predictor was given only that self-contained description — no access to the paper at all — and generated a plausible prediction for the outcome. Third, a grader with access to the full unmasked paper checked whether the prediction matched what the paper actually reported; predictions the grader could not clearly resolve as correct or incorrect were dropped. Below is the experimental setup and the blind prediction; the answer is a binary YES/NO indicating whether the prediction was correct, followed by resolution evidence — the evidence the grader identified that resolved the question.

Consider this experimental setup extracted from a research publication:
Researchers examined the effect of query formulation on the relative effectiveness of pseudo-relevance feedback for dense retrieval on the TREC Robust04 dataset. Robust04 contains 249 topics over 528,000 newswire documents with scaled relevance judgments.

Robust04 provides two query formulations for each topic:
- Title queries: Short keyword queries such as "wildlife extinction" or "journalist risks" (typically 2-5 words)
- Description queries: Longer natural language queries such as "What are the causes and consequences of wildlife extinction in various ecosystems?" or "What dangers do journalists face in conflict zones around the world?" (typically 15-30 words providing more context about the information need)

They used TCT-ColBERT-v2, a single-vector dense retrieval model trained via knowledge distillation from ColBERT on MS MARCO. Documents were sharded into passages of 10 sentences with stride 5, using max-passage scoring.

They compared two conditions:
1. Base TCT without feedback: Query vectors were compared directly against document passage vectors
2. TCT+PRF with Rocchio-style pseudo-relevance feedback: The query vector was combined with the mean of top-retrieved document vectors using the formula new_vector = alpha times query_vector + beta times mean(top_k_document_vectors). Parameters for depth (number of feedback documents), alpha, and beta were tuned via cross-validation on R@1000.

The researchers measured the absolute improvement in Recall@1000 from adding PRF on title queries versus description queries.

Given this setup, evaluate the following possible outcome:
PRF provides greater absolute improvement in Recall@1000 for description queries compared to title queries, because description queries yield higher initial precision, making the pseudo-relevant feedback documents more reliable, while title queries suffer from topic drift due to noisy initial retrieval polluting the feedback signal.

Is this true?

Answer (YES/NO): NO